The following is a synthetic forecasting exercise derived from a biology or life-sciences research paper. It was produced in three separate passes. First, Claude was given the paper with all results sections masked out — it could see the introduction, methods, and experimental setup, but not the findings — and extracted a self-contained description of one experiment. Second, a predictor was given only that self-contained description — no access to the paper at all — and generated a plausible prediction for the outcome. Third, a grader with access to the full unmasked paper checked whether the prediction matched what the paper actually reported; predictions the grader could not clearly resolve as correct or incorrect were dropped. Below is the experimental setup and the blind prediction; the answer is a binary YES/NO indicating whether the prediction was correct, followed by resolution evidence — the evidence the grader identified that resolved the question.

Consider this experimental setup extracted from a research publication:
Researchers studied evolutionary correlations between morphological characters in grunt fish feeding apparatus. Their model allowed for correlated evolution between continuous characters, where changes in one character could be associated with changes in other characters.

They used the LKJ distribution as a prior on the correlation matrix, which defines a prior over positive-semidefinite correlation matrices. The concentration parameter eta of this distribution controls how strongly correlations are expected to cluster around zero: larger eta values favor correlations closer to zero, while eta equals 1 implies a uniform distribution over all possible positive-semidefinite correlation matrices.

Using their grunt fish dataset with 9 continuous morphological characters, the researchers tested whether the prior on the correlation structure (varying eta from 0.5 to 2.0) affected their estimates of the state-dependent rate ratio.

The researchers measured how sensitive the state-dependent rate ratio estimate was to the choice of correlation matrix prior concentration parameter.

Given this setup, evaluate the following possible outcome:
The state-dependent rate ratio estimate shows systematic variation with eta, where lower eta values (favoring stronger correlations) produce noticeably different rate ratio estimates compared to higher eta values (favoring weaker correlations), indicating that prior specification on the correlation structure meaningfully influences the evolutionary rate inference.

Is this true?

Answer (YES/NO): NO